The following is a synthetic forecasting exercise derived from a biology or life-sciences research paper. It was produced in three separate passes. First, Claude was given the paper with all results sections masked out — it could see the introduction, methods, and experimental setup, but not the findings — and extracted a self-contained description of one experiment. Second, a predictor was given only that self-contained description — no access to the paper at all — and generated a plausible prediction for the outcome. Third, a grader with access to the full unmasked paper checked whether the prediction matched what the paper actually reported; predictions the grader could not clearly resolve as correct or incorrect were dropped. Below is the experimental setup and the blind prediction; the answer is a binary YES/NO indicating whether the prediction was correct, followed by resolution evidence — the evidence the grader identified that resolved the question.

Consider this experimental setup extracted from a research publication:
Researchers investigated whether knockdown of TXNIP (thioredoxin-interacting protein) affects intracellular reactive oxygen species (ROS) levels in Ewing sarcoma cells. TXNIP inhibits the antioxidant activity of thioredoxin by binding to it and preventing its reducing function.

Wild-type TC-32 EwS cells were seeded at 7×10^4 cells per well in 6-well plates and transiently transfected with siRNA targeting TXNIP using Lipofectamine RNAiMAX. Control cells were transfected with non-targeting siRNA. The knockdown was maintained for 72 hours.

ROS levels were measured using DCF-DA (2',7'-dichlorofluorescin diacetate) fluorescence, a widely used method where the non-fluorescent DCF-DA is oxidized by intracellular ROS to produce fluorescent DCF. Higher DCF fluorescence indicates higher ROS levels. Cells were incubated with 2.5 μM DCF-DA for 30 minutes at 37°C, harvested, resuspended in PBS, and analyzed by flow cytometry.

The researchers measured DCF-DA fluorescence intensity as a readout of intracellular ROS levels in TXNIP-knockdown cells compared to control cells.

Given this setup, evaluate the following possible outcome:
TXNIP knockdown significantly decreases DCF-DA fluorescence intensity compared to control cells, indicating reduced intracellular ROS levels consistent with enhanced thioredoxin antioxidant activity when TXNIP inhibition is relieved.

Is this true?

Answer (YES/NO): YES